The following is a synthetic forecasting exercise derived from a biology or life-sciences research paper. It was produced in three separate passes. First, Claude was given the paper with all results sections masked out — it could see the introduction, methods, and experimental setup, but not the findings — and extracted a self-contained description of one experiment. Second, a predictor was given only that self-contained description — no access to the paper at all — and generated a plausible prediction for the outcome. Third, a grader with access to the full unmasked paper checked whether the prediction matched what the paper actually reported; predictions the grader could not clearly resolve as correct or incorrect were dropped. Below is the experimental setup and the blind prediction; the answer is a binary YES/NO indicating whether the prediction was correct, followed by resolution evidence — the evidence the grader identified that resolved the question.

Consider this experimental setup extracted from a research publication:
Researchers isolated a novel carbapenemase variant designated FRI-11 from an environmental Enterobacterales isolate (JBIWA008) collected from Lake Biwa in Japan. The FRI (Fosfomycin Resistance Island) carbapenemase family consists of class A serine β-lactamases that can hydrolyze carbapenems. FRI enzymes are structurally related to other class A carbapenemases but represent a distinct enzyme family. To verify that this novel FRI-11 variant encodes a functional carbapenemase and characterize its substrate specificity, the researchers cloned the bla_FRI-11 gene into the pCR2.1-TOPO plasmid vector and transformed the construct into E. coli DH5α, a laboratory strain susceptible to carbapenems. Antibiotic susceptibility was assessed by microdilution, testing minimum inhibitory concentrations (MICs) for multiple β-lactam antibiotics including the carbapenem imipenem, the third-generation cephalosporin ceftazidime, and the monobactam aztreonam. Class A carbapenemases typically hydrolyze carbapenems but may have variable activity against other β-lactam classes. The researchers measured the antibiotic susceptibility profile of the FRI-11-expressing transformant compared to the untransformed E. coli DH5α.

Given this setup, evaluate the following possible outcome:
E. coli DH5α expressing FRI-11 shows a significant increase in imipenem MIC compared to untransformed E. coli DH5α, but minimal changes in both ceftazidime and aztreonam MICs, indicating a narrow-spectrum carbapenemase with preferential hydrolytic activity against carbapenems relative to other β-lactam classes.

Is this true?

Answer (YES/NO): NO